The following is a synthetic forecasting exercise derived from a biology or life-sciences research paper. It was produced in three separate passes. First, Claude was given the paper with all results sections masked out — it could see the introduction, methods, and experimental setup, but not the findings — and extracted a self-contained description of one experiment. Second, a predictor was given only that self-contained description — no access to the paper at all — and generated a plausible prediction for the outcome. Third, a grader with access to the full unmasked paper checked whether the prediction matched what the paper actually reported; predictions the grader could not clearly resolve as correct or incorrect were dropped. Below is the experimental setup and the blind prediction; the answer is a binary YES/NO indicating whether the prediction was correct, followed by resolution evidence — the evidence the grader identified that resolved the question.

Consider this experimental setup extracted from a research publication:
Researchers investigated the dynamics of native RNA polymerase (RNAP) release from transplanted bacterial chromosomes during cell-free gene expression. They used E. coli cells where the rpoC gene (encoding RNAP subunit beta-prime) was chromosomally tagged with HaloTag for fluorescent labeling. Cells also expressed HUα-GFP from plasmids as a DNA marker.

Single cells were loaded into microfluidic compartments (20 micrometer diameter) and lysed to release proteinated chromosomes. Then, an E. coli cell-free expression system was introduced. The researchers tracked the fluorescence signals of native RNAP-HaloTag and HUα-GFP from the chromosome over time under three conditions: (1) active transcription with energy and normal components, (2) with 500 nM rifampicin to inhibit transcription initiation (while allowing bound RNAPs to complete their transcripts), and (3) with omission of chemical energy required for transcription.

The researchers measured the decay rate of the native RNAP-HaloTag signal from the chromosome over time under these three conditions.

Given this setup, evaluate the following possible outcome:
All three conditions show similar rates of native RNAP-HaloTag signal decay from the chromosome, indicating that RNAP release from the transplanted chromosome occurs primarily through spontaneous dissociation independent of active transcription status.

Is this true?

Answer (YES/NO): NO